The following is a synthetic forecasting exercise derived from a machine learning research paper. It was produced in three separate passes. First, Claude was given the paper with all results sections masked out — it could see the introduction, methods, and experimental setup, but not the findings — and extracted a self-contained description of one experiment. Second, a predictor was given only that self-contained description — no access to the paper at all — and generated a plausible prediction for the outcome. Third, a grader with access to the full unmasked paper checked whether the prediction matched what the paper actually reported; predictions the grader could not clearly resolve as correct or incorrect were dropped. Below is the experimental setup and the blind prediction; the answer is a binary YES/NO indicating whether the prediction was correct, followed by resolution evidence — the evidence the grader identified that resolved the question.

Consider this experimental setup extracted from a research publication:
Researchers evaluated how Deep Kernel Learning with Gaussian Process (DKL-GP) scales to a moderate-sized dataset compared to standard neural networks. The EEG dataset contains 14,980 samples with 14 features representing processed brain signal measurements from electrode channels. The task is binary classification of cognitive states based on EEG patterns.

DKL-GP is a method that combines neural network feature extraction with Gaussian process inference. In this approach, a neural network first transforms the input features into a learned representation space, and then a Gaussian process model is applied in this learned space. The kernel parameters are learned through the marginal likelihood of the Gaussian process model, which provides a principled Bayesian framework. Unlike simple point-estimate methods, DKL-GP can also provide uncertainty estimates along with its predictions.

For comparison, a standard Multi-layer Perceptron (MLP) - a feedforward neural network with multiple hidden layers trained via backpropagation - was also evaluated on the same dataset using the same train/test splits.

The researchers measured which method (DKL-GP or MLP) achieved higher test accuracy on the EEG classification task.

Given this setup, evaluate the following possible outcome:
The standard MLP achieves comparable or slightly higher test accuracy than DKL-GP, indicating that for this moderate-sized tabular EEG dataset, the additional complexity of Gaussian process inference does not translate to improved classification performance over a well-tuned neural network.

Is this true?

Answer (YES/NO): NO